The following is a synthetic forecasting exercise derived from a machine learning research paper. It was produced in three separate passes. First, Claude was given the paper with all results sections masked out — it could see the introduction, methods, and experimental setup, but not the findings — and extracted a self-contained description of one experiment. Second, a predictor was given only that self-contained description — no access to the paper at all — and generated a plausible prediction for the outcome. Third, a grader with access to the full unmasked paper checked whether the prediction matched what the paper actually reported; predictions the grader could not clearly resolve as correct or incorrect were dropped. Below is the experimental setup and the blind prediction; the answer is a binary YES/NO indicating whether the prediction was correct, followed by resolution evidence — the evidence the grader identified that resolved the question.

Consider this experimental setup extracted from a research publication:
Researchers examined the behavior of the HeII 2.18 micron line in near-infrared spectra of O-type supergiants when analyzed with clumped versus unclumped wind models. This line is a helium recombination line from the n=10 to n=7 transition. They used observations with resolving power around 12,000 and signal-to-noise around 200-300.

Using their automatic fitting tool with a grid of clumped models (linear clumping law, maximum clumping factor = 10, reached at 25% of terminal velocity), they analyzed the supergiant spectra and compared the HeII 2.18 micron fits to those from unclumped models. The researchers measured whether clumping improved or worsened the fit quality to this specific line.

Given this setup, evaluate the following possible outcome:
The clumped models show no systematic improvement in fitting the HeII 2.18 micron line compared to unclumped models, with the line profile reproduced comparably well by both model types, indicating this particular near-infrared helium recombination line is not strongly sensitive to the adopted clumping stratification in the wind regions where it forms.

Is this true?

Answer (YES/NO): NO